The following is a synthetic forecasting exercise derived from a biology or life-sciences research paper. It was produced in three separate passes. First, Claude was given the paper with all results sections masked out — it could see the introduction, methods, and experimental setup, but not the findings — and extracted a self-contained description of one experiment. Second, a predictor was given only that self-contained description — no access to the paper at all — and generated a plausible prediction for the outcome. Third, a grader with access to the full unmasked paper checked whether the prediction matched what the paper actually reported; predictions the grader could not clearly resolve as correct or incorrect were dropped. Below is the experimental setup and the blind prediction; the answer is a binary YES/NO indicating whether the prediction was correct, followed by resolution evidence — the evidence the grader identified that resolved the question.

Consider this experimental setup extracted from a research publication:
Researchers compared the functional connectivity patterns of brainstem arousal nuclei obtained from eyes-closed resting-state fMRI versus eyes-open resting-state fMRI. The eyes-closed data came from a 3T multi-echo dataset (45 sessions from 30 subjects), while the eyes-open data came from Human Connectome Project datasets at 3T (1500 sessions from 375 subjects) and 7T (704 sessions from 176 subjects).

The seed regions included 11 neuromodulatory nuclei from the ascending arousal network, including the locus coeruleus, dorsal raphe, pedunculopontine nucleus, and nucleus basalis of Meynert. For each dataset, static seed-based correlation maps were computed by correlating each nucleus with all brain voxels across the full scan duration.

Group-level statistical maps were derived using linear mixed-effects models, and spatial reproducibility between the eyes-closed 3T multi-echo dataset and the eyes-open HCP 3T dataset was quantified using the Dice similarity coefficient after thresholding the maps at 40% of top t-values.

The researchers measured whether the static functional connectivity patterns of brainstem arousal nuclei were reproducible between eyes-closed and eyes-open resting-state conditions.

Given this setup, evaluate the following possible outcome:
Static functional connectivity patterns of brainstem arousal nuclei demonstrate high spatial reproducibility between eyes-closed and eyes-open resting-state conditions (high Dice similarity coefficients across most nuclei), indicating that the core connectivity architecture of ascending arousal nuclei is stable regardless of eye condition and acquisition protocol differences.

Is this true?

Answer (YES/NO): NO